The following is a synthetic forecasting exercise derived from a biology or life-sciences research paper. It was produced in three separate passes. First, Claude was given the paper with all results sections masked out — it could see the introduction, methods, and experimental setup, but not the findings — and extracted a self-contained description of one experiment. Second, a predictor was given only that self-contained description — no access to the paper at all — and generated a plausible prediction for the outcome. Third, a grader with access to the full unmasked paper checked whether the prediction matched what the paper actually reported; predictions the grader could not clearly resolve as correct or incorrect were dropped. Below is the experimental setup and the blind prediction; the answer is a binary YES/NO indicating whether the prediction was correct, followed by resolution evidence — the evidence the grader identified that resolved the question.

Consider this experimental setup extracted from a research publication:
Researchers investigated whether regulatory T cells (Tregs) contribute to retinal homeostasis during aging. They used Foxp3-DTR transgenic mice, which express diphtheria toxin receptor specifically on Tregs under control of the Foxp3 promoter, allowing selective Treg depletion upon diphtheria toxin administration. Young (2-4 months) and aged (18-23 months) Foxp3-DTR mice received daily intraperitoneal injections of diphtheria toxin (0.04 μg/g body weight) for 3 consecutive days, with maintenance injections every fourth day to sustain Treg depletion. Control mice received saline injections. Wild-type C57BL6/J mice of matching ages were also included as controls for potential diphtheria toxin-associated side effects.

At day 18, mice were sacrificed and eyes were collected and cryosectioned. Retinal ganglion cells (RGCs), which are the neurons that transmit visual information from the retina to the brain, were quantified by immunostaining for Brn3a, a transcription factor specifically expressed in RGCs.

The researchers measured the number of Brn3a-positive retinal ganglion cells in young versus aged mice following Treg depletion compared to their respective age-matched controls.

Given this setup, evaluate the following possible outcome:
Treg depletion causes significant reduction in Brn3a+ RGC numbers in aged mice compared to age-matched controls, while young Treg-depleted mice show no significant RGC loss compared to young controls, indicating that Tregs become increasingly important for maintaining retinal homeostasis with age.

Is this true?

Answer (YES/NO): NO